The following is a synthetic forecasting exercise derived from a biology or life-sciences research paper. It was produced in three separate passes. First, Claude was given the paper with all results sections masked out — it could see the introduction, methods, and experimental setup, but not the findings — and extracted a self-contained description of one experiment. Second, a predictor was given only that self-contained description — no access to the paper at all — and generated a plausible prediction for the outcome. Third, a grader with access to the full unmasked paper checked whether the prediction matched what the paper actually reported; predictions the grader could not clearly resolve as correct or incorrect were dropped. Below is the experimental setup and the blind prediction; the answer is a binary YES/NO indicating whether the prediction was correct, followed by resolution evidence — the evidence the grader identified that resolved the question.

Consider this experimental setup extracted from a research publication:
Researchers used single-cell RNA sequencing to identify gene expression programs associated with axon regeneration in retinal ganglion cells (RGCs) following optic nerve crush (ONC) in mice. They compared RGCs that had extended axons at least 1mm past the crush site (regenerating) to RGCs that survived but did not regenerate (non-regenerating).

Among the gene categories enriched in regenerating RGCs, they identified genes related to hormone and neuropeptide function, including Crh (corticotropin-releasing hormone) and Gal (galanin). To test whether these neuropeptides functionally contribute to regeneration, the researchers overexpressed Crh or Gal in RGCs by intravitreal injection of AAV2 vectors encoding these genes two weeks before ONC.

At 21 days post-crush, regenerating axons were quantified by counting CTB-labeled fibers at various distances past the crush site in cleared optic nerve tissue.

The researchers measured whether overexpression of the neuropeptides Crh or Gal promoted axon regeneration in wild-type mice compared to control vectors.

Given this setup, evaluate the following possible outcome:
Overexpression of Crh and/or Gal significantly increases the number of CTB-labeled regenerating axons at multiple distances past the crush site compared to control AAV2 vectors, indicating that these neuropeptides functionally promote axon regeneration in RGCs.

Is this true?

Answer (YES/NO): YES